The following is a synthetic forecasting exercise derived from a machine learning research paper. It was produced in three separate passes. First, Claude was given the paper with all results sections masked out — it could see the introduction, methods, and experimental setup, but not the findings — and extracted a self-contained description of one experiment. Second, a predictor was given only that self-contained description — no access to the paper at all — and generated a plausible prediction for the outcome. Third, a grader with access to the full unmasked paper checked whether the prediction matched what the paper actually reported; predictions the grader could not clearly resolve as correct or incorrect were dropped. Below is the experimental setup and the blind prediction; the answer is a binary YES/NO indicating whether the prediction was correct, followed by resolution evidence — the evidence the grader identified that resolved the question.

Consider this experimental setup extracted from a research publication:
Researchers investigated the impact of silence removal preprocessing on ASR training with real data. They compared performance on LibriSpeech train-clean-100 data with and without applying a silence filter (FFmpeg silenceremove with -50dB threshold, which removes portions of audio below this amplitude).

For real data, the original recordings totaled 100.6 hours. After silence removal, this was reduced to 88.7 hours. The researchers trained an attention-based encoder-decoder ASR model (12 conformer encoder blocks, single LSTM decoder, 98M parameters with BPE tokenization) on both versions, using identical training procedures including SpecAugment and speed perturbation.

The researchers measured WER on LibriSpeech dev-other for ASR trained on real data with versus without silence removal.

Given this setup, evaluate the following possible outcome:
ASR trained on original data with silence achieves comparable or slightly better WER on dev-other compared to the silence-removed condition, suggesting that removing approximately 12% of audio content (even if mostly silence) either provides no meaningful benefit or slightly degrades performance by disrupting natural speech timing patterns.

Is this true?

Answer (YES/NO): YES